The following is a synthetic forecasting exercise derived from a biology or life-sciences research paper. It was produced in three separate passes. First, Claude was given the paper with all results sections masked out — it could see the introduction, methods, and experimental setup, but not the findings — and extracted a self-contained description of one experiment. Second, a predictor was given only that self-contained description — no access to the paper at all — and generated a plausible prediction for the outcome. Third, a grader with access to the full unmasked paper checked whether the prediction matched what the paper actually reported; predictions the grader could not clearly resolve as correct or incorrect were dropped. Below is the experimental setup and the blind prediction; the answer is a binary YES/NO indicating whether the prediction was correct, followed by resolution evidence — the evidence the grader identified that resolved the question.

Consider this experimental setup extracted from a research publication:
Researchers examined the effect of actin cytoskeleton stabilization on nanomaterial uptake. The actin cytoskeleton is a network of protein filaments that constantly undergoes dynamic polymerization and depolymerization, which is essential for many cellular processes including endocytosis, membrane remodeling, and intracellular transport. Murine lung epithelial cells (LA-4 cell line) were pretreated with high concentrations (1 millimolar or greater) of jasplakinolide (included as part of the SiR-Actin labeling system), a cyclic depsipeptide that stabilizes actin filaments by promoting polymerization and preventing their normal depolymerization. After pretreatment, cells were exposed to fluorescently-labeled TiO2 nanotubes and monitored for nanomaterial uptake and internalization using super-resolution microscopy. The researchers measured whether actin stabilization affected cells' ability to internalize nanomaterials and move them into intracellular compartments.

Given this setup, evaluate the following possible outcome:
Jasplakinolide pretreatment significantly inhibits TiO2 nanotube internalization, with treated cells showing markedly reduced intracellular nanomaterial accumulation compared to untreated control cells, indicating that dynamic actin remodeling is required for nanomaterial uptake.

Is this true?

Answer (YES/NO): NO